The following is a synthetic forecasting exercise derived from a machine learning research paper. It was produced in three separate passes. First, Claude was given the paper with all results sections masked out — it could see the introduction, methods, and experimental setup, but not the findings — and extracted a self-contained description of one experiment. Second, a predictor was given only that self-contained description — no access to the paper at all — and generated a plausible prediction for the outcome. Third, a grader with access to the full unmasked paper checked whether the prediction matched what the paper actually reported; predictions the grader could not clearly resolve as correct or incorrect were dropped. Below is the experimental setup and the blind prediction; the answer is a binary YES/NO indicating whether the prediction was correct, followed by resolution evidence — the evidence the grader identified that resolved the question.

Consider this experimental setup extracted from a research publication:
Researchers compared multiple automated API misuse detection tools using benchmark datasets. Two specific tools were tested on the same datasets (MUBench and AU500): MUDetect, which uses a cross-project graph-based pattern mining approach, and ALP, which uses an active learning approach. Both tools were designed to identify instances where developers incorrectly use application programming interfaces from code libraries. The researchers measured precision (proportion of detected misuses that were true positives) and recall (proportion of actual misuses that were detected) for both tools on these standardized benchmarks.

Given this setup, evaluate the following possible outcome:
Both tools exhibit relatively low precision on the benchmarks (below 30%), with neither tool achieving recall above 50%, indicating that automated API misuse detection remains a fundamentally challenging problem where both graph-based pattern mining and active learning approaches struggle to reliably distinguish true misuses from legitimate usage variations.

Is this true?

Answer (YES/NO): NO